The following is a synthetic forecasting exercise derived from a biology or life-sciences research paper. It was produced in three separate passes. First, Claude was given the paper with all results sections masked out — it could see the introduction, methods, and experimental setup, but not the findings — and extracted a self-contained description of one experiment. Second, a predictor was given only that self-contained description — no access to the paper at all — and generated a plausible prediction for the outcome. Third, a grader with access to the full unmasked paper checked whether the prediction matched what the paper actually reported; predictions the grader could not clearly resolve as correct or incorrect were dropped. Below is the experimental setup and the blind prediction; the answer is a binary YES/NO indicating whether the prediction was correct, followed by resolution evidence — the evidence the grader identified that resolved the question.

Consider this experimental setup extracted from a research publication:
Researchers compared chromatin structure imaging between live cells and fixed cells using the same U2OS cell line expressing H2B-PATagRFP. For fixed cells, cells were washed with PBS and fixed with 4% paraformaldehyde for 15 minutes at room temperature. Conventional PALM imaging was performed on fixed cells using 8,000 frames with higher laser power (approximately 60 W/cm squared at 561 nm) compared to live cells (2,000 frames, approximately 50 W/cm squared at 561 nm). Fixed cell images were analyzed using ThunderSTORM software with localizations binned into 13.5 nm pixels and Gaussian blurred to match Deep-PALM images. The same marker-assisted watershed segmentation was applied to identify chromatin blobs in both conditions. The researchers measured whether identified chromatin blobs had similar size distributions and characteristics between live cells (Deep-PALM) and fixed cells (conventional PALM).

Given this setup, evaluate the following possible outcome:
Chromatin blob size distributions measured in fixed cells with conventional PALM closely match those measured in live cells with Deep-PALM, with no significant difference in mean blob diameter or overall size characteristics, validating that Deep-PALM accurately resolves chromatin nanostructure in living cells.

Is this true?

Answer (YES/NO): YES